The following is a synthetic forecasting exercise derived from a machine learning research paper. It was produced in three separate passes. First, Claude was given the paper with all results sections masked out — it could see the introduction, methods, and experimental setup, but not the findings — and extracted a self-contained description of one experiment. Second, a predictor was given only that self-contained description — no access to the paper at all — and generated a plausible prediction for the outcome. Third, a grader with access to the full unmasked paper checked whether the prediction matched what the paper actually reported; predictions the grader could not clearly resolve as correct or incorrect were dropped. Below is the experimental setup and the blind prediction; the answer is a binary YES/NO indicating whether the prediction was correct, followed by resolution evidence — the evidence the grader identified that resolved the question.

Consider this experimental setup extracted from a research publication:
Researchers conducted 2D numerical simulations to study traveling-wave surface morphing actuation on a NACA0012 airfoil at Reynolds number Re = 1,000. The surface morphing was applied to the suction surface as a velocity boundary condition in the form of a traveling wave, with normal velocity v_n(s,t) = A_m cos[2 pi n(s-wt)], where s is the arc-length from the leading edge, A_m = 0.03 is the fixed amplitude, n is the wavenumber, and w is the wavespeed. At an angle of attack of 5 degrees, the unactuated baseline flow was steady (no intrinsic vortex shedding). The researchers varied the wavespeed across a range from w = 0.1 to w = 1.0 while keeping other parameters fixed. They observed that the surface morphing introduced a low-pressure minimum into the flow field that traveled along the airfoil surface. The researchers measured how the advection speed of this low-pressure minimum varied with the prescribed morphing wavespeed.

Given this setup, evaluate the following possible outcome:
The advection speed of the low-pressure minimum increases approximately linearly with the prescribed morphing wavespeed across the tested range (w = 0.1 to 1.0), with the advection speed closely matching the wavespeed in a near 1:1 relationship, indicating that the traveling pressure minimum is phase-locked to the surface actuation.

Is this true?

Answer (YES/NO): NO